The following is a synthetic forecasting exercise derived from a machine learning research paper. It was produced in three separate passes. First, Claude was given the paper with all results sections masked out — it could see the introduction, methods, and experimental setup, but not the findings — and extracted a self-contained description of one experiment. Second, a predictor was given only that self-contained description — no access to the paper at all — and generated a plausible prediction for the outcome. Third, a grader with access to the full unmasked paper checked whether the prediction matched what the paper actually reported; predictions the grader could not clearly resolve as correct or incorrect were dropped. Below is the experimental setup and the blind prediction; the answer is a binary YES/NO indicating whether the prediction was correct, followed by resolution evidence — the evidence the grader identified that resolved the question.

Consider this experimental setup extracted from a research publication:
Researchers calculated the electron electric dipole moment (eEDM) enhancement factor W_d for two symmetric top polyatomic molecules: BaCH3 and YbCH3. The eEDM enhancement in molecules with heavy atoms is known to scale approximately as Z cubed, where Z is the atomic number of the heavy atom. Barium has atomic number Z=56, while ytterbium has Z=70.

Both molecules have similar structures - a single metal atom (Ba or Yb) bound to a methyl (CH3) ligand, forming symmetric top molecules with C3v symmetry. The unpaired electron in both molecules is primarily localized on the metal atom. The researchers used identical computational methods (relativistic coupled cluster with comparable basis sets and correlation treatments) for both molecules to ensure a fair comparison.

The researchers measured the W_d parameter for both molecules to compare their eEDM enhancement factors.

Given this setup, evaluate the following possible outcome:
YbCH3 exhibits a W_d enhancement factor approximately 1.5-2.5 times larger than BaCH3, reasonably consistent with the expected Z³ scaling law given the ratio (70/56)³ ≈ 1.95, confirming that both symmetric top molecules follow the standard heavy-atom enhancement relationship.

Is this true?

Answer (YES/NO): NO